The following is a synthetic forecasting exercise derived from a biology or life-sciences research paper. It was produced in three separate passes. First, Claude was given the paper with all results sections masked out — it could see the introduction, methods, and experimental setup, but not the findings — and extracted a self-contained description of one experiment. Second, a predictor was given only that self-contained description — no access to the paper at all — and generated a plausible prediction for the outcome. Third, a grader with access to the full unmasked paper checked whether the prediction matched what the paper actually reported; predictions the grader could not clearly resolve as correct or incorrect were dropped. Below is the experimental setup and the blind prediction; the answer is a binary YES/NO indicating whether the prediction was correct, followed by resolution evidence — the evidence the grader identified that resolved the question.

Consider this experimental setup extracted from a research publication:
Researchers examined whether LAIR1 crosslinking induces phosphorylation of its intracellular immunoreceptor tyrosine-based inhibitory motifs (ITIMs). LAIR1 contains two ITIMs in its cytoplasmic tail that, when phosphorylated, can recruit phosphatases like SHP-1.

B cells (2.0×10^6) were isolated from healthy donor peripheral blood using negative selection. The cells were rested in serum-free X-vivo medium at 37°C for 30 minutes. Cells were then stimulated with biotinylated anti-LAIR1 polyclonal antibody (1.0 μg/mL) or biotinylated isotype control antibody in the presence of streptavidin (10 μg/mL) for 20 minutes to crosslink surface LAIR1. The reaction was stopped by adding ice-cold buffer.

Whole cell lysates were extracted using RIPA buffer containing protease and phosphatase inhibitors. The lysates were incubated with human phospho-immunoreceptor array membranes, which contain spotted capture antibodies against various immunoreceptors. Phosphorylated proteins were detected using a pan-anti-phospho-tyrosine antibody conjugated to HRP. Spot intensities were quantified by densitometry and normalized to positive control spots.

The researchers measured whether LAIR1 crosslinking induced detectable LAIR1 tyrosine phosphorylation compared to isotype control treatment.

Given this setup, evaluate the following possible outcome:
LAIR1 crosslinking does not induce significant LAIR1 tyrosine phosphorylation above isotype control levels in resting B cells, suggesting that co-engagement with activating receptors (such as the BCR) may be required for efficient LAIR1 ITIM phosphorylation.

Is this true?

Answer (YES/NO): NO